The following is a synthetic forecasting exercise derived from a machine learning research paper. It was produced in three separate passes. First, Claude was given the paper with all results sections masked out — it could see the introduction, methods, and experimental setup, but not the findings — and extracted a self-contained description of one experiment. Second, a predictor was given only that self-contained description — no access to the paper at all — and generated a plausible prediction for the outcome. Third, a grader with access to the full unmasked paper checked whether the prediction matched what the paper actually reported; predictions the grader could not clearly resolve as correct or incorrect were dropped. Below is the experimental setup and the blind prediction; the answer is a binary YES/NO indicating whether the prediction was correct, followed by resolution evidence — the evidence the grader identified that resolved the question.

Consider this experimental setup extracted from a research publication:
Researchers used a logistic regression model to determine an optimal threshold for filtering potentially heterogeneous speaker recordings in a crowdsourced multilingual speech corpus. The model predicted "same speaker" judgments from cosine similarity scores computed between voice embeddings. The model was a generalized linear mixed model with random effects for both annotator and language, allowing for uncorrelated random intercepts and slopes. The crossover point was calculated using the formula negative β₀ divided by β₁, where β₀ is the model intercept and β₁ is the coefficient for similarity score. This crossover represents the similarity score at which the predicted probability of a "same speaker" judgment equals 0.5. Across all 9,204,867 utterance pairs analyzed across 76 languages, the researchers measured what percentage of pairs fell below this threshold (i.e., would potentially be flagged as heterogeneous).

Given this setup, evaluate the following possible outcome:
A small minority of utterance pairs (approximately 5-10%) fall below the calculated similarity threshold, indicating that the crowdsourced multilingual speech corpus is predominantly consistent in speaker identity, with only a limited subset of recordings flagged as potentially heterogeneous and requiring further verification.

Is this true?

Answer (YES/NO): NO